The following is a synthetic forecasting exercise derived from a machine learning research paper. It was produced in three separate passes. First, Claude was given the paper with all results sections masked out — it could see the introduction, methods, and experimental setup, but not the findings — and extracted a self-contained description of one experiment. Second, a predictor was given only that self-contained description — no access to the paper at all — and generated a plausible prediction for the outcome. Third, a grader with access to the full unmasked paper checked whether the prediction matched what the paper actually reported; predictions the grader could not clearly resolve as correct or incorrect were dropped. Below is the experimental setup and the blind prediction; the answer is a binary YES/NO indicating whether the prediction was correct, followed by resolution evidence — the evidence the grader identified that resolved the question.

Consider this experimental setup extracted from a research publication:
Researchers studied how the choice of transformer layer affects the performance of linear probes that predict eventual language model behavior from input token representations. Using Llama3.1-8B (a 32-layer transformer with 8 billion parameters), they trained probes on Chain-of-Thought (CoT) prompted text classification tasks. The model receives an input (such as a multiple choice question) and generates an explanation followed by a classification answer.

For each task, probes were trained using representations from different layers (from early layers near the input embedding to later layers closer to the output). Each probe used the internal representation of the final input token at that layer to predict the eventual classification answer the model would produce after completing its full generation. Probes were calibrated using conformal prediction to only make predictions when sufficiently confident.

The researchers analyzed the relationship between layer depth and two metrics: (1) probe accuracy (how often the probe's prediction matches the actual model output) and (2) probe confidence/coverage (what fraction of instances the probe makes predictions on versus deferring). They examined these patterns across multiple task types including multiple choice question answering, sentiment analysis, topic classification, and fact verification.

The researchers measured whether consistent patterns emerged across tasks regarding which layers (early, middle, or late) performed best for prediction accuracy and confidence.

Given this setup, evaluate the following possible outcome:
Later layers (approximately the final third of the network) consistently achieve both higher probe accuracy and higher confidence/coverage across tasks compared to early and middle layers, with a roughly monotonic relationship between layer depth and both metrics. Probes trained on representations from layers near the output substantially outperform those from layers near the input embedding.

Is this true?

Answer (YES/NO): NO